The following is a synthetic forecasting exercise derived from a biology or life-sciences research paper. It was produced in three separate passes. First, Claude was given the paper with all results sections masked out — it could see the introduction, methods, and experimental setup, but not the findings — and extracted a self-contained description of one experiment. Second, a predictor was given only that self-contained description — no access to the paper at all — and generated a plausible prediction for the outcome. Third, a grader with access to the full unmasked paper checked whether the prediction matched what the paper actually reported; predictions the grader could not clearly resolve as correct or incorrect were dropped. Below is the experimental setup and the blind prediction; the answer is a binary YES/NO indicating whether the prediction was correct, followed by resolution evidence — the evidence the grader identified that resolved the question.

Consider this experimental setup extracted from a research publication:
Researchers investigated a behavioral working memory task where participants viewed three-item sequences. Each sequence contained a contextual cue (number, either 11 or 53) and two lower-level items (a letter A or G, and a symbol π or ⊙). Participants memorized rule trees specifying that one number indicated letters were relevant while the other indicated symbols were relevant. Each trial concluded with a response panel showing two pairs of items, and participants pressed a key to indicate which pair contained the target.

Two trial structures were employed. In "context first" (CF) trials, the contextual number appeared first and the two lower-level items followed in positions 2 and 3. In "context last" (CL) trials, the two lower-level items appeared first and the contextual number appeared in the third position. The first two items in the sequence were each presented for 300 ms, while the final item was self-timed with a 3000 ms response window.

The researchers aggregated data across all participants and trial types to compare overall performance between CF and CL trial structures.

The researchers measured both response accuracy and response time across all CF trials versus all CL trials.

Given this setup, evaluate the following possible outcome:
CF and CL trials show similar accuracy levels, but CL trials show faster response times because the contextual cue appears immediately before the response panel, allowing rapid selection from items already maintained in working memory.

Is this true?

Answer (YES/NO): NO